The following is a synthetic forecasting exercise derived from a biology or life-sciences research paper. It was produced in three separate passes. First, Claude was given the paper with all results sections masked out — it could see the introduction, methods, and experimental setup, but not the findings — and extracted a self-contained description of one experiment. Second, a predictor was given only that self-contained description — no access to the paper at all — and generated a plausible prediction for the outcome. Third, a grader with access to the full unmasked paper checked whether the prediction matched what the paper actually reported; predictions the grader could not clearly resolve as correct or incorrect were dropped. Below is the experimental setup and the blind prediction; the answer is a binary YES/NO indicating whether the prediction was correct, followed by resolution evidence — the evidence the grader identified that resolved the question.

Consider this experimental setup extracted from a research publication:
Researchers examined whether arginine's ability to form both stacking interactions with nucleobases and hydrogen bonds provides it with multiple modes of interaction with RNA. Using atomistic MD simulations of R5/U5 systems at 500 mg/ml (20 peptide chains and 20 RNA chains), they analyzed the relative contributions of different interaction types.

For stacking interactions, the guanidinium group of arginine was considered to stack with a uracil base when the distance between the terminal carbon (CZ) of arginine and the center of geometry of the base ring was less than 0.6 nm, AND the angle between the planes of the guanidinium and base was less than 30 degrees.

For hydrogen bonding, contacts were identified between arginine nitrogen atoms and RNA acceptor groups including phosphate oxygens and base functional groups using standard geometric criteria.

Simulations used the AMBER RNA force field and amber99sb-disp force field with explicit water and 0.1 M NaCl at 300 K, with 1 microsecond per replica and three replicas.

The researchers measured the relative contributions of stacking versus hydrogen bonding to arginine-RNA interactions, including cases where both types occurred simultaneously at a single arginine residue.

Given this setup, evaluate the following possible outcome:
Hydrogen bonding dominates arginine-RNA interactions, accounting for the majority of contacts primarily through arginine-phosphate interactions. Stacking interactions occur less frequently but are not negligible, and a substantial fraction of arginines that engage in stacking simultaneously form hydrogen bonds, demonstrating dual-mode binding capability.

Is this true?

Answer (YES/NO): YES